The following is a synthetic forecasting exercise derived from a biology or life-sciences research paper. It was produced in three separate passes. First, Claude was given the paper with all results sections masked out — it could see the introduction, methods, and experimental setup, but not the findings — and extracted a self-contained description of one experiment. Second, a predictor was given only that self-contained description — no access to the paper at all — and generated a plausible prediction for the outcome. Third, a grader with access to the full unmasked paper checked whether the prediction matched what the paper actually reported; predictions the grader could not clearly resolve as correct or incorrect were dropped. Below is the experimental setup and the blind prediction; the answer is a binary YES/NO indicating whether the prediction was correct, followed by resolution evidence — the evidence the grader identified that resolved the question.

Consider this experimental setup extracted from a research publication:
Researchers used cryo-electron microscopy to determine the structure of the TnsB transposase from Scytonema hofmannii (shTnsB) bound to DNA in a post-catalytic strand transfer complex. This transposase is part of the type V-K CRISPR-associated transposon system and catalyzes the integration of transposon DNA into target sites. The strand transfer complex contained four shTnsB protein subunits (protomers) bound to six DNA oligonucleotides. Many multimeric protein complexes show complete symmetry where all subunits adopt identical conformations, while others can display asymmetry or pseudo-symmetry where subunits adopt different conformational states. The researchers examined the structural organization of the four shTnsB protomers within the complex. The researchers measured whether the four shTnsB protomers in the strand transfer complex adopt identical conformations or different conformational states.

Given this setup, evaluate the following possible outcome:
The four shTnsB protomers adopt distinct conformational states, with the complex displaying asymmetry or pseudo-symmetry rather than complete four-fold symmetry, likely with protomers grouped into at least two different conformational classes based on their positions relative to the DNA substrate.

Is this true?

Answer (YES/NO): YES